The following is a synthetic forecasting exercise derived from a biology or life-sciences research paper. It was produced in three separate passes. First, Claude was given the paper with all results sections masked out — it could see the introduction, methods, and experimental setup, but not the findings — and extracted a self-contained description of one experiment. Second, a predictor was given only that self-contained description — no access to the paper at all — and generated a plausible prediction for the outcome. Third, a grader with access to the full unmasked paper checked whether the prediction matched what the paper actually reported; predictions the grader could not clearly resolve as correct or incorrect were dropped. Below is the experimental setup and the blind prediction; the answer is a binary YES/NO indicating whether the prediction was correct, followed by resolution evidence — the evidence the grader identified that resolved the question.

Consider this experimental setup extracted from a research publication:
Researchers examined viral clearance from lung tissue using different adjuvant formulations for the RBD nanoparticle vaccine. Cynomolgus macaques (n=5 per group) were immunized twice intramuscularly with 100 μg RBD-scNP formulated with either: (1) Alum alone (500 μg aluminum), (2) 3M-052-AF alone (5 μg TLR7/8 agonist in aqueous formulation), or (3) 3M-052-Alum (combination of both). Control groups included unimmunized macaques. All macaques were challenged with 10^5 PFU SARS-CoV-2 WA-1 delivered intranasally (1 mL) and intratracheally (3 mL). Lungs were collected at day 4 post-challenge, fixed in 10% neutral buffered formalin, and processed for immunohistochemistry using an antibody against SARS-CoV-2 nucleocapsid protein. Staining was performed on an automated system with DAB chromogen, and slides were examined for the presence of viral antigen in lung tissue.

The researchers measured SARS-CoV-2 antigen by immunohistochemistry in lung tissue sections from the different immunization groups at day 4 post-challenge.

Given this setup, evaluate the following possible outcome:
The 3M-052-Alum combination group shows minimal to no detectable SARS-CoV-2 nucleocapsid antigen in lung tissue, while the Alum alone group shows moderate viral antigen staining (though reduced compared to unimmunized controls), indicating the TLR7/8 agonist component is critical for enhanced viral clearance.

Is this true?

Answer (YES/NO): NO